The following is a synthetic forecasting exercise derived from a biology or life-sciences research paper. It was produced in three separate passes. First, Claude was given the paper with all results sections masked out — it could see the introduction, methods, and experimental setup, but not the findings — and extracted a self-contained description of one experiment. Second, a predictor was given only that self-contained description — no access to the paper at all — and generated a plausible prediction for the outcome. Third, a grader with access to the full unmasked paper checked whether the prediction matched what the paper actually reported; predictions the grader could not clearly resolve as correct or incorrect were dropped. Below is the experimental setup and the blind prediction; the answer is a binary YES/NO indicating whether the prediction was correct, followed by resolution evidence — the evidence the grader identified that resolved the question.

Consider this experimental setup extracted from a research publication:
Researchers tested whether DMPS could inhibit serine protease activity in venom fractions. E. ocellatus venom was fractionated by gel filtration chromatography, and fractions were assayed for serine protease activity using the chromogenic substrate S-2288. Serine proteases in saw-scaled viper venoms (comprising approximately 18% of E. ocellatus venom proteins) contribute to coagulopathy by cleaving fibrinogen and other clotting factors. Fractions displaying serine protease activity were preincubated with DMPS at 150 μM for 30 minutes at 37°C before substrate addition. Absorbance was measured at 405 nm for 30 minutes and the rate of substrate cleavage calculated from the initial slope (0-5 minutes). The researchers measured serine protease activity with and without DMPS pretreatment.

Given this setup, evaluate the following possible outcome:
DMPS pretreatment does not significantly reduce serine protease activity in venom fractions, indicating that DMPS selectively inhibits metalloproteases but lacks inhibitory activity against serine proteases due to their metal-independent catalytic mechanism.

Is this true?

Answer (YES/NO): YES